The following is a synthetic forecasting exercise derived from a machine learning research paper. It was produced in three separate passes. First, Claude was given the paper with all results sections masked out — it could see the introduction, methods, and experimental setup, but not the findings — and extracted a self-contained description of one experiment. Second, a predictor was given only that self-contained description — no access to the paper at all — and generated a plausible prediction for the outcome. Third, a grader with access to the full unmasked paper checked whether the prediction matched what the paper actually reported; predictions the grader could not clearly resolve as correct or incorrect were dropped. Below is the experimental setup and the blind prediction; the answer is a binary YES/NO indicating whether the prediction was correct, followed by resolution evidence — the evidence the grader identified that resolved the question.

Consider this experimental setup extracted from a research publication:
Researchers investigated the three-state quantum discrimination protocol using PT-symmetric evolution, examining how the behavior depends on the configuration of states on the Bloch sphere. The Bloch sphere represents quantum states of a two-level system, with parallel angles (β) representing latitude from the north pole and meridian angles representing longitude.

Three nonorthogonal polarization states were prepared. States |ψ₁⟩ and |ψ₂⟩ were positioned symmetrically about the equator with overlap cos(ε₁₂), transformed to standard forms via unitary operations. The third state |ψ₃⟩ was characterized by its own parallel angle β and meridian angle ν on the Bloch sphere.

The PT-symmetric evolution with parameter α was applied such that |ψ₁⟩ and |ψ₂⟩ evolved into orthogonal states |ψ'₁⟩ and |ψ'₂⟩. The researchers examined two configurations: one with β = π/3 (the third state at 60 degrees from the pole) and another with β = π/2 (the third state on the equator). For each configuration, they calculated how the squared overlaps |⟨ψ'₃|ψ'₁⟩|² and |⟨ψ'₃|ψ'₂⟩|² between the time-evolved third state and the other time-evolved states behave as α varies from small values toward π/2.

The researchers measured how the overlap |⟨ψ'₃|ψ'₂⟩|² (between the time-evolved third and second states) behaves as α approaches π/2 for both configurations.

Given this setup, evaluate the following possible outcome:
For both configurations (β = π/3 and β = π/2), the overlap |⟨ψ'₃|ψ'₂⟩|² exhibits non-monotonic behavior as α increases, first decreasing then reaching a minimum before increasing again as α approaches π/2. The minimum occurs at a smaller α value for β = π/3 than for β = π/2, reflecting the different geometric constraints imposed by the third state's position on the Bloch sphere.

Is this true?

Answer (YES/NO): NO